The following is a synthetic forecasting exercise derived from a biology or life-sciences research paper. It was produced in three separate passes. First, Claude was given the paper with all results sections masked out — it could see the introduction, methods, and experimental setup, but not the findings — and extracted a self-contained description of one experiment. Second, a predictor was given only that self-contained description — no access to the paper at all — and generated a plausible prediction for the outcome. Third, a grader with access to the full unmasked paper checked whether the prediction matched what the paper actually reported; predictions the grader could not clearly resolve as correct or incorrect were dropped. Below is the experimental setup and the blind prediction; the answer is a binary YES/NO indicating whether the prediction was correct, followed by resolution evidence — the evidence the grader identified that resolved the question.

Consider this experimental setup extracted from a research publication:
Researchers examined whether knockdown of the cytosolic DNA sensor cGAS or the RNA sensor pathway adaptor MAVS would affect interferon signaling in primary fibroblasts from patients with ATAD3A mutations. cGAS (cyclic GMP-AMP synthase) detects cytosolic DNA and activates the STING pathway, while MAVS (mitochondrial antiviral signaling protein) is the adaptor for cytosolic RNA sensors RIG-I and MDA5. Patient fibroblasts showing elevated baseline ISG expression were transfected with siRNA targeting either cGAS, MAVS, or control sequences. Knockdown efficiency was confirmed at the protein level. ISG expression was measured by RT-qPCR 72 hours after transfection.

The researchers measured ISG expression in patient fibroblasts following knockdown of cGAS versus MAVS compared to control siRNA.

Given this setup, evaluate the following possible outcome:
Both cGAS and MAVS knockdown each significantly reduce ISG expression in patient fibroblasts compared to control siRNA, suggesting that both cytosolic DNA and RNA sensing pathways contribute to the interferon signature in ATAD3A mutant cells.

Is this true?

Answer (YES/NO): NO